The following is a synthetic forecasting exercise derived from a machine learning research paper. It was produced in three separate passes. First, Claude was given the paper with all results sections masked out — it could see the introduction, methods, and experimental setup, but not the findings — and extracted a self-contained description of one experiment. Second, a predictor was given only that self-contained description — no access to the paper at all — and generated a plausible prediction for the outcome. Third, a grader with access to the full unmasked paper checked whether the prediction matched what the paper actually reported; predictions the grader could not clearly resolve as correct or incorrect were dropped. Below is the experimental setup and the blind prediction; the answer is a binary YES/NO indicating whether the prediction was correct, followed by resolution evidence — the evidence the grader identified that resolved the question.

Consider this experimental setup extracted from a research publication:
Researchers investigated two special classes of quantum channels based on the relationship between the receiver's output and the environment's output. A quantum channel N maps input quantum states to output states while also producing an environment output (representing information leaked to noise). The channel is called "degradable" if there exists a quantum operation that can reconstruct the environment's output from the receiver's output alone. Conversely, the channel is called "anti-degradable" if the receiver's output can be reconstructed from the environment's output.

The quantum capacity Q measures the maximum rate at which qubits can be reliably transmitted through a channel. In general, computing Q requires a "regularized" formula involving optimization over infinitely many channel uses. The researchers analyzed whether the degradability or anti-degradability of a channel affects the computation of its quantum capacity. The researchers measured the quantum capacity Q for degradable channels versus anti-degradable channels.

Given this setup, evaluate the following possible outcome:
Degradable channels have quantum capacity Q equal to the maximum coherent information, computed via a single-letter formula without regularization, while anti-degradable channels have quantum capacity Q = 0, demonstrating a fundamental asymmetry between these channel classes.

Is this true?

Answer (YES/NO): YES